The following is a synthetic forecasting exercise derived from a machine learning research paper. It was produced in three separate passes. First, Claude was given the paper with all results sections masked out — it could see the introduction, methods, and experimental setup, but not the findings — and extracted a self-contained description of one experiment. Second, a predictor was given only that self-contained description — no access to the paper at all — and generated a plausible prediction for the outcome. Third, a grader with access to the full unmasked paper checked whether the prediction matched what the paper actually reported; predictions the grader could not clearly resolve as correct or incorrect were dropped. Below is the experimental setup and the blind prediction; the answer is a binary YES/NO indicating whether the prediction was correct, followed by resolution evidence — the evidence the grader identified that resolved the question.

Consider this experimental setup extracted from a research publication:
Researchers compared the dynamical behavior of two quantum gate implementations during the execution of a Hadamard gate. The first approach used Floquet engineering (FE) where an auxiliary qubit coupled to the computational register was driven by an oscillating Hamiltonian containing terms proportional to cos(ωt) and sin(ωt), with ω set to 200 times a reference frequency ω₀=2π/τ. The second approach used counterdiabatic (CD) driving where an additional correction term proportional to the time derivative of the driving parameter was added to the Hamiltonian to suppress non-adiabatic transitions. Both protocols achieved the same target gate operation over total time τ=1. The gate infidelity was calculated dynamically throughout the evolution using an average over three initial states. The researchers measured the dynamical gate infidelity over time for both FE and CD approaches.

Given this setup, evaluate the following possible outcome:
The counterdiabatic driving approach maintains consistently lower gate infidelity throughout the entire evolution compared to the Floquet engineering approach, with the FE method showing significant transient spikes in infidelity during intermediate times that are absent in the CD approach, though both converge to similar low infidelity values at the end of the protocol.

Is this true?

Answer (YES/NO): NO